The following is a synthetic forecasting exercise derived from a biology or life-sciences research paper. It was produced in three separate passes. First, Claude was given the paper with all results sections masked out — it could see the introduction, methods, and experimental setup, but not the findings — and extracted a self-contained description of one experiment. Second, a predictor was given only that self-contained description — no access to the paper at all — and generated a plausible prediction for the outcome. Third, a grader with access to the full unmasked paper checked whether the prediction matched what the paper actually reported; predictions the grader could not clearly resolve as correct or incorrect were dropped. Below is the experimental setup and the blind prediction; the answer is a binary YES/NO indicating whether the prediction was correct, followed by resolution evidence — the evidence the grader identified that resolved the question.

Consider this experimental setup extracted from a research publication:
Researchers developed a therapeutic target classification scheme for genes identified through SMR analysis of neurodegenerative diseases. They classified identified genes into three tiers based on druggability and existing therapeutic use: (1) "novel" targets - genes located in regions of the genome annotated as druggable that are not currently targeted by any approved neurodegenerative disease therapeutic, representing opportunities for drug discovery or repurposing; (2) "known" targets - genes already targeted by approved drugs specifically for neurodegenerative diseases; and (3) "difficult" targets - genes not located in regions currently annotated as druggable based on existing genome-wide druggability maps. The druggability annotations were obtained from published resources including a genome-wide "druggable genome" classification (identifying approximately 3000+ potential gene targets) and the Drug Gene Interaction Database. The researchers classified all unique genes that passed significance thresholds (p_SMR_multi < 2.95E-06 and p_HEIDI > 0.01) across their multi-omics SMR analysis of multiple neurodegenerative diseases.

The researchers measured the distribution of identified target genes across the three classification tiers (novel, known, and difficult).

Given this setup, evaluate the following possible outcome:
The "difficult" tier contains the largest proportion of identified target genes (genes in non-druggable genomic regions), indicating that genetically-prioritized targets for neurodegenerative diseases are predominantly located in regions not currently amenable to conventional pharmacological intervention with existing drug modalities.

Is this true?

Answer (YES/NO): YES